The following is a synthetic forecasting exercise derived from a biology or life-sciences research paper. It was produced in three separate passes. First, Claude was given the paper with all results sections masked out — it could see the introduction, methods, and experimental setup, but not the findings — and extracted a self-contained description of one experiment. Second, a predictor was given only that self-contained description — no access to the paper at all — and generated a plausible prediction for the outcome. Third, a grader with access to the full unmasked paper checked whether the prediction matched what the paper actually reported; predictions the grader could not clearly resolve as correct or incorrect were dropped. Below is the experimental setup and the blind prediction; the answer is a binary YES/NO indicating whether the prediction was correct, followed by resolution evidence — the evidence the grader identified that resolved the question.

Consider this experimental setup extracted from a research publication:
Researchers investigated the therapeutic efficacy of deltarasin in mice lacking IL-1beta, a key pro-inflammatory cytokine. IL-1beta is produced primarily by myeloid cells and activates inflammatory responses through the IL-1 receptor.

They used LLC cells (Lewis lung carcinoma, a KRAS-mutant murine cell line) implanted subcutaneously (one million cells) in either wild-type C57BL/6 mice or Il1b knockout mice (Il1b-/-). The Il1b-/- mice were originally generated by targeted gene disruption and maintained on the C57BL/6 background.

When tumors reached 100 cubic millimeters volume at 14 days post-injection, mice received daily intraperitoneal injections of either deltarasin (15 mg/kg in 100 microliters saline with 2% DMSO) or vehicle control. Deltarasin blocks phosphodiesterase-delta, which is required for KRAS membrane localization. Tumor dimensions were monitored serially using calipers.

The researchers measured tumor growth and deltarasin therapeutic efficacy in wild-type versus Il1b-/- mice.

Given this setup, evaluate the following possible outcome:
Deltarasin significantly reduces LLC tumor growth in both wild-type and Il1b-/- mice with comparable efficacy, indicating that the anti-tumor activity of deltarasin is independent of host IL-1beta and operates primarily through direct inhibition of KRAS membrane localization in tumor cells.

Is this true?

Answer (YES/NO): NO